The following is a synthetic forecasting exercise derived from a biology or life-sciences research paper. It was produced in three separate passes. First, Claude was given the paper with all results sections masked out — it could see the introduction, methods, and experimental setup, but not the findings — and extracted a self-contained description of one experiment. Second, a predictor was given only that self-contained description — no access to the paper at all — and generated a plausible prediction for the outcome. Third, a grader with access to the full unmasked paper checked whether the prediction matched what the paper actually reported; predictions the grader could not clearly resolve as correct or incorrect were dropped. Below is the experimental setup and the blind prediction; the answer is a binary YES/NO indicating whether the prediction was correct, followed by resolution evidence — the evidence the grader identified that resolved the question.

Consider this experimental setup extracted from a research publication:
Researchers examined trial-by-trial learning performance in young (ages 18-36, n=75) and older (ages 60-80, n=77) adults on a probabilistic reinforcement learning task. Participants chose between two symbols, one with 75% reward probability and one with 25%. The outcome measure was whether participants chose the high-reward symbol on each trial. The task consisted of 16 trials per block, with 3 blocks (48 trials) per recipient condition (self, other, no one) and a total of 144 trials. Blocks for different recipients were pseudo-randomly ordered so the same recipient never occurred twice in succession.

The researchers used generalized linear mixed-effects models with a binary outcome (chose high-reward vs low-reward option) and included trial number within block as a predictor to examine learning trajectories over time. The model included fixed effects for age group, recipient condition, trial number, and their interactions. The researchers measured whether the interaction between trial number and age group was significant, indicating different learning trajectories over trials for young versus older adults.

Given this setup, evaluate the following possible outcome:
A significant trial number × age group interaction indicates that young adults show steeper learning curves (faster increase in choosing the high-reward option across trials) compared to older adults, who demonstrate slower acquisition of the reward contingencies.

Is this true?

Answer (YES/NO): YES